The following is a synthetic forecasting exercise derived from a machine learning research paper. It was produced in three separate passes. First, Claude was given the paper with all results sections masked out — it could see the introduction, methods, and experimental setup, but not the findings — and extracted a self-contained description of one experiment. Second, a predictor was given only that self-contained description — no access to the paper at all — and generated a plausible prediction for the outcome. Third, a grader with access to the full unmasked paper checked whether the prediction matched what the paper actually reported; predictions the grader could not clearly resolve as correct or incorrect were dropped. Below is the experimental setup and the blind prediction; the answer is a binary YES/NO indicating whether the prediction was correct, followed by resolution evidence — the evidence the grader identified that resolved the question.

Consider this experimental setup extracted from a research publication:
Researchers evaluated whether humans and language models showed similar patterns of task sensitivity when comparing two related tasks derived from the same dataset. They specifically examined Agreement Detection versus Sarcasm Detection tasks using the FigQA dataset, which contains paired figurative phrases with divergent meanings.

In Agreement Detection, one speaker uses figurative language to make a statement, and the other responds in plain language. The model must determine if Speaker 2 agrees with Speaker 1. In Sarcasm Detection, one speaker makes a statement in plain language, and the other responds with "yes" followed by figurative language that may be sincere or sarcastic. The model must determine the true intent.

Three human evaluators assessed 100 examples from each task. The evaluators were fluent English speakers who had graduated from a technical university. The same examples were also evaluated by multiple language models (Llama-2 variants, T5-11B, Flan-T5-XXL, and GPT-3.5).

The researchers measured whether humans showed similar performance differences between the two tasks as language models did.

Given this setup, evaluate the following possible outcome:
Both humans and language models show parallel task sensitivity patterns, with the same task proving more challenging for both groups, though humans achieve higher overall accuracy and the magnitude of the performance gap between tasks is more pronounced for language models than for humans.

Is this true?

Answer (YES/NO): NO